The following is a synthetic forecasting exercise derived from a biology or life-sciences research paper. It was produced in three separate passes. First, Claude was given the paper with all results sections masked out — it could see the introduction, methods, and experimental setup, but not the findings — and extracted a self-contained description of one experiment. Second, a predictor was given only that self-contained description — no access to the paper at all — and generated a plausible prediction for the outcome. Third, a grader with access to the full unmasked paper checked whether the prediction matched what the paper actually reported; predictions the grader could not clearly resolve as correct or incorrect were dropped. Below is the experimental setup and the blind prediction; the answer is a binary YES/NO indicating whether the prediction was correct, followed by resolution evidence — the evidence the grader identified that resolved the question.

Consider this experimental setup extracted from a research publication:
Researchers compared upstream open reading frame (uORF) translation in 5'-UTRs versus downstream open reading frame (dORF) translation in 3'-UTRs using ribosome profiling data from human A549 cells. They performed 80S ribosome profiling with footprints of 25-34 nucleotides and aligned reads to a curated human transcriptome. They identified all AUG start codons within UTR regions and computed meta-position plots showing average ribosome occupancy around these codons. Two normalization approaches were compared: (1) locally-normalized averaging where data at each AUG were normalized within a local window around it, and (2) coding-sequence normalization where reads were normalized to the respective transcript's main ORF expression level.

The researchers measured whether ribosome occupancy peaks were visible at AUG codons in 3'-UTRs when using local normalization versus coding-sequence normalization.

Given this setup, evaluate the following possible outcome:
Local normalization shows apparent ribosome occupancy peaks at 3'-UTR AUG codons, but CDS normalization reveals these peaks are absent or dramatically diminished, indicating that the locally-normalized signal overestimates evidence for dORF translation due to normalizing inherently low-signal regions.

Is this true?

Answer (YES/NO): NO